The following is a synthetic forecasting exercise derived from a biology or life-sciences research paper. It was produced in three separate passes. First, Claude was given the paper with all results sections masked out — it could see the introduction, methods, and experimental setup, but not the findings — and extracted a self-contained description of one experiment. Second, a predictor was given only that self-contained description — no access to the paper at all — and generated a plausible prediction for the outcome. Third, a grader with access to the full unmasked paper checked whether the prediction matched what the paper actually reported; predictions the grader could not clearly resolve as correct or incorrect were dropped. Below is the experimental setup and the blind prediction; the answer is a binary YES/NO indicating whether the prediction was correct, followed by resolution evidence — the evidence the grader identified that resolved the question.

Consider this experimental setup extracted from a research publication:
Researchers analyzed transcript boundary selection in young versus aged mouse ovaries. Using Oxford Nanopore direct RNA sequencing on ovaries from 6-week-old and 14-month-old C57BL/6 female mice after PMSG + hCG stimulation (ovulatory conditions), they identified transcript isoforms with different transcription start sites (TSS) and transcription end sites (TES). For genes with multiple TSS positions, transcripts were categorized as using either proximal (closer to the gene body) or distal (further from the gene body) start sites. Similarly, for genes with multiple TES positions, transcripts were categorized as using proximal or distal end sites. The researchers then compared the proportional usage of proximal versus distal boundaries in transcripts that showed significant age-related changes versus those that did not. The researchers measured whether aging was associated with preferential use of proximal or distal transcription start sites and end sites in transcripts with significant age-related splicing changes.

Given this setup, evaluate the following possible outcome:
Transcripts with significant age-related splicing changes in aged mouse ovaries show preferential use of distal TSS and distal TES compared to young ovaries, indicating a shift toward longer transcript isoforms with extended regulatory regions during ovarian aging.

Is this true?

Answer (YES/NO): NO